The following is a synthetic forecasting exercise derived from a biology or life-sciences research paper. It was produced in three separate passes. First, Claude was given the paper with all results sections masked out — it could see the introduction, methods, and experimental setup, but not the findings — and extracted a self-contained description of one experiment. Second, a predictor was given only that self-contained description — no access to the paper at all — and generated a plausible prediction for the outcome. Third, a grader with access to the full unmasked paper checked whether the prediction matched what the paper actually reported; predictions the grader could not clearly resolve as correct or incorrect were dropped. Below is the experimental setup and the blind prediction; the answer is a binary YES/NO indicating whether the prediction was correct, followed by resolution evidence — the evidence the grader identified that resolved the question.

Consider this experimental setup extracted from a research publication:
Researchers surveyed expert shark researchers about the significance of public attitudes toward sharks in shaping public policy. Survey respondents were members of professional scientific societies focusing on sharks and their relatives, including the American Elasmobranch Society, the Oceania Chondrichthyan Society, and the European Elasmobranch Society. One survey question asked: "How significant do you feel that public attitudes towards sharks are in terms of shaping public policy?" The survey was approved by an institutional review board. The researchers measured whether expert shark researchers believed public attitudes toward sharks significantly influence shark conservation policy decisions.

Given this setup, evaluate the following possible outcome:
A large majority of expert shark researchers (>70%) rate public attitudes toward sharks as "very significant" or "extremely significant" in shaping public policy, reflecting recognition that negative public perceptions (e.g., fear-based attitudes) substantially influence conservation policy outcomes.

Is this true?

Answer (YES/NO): NO